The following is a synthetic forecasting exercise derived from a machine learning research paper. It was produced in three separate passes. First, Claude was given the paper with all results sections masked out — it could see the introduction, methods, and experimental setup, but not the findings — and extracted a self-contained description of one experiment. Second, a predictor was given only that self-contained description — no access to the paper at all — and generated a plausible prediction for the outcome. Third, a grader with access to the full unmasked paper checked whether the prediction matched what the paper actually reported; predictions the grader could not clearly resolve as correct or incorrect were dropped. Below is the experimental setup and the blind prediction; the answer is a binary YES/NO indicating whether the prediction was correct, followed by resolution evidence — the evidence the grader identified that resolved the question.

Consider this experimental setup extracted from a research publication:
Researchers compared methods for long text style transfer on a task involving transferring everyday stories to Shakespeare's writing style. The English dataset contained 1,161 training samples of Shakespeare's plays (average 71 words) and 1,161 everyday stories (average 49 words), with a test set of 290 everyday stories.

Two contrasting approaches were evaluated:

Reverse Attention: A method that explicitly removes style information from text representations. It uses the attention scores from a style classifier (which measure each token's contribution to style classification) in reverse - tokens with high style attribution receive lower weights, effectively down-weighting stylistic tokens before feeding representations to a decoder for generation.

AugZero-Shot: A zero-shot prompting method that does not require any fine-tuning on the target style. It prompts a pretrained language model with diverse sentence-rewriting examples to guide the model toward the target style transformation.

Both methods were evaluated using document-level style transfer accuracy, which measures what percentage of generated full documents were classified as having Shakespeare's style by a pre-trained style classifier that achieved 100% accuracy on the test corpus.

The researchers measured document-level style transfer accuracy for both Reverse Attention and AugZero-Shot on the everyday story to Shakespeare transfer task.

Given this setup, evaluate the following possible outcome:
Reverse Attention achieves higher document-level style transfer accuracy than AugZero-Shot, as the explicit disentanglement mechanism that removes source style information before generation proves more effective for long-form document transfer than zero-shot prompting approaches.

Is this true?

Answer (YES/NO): YES